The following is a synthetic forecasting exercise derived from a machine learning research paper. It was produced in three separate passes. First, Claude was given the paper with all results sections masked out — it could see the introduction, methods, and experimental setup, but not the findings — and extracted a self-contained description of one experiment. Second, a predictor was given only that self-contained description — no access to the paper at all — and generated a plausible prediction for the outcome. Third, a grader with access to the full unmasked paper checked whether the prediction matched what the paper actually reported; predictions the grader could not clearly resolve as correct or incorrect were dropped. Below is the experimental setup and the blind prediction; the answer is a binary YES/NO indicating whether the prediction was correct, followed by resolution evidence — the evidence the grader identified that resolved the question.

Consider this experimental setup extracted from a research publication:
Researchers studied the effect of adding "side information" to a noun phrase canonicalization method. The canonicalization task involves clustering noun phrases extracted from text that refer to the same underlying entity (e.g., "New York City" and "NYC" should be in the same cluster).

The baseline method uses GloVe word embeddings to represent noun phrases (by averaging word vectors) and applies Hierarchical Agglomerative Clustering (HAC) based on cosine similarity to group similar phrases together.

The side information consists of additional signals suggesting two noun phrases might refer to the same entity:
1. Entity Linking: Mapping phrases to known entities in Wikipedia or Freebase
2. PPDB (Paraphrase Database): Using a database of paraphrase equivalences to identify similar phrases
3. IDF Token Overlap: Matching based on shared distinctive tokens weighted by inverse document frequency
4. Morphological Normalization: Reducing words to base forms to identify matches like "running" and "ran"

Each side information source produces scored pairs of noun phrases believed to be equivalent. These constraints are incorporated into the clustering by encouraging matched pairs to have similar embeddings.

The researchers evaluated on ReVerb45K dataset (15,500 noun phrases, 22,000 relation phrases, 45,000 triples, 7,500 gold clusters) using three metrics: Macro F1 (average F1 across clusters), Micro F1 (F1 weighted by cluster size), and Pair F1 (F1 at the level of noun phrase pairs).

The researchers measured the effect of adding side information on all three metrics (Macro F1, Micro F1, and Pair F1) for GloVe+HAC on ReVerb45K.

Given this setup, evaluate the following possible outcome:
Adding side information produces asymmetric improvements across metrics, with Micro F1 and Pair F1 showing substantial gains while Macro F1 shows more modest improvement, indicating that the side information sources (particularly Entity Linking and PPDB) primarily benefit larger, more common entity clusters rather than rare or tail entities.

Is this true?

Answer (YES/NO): NO